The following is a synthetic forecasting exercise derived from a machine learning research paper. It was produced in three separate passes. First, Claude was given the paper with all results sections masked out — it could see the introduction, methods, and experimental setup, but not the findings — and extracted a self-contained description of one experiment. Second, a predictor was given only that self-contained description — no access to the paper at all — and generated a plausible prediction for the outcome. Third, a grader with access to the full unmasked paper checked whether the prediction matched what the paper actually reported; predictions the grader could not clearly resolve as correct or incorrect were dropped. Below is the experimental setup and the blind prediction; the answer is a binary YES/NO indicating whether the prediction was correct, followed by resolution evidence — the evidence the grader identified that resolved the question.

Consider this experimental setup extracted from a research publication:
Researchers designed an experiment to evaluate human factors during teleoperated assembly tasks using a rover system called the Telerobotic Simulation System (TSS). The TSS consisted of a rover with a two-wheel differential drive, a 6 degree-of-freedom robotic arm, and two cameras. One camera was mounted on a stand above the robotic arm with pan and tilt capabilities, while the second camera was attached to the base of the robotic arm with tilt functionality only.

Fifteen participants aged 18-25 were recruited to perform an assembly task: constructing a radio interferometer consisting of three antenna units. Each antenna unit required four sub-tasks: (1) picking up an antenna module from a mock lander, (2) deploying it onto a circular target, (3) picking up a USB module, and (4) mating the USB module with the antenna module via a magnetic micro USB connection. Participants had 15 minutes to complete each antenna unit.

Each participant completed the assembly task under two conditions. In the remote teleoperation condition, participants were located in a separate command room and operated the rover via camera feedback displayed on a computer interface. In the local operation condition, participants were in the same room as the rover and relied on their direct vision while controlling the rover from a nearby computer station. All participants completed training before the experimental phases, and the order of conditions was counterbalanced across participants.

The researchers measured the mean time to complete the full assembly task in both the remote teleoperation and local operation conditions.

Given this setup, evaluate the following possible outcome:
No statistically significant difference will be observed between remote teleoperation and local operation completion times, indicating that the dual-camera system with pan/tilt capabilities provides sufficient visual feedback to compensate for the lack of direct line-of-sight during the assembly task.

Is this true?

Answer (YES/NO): NO